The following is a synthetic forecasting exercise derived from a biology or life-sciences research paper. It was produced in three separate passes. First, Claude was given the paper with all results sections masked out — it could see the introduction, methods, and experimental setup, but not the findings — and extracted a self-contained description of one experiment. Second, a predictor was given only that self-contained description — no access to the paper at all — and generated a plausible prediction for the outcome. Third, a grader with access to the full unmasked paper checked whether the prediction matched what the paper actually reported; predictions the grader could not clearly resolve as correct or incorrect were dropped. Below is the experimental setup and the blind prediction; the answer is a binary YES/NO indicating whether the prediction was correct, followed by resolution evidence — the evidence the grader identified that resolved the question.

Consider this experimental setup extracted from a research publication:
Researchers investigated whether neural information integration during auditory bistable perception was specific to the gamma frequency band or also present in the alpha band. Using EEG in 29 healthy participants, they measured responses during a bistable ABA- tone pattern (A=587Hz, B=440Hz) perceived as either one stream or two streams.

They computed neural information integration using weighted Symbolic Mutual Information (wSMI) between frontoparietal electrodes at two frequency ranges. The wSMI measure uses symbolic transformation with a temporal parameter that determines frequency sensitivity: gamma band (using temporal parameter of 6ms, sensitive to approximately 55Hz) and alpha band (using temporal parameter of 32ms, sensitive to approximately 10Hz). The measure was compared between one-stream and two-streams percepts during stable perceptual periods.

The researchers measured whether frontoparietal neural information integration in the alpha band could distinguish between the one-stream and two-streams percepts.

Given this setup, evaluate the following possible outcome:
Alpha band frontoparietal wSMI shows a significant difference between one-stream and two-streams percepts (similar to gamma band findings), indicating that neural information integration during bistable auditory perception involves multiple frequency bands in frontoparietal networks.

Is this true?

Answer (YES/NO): NO